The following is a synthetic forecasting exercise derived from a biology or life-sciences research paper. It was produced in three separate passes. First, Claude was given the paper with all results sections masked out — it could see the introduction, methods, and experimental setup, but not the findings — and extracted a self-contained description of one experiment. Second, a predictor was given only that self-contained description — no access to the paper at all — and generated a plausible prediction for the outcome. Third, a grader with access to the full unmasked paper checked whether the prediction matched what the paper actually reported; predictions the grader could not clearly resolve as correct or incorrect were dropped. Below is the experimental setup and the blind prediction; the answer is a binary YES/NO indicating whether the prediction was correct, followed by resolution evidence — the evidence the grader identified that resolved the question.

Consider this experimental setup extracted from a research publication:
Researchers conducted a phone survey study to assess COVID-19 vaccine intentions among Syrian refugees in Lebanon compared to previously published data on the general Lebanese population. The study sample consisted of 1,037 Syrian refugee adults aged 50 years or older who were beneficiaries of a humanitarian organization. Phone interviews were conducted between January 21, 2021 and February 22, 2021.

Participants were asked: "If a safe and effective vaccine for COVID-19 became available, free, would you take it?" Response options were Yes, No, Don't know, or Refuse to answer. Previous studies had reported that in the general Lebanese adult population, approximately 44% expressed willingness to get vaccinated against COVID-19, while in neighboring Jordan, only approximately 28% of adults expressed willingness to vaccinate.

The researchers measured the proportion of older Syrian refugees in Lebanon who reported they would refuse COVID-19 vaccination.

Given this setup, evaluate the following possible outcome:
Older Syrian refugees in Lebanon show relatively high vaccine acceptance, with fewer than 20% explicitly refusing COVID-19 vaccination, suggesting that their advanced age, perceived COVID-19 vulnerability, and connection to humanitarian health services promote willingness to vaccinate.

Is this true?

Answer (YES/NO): NO